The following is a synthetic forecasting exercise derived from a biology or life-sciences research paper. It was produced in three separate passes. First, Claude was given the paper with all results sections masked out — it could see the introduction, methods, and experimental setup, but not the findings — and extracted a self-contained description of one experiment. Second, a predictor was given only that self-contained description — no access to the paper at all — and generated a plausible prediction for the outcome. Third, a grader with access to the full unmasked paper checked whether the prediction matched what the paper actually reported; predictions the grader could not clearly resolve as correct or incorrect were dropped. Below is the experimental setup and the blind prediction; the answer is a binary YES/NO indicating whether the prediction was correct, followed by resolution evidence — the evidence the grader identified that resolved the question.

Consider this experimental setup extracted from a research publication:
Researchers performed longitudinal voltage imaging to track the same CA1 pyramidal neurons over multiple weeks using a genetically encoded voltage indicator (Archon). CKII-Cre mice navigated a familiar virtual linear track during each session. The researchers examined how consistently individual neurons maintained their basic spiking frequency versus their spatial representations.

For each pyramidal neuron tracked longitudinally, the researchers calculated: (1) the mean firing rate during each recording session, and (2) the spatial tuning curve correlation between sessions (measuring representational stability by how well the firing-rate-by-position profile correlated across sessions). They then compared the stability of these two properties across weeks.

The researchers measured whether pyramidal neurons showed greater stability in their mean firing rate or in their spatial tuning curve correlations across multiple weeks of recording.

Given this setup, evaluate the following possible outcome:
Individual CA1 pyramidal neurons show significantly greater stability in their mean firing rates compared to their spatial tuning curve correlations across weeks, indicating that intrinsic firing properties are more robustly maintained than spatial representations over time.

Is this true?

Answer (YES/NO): NO